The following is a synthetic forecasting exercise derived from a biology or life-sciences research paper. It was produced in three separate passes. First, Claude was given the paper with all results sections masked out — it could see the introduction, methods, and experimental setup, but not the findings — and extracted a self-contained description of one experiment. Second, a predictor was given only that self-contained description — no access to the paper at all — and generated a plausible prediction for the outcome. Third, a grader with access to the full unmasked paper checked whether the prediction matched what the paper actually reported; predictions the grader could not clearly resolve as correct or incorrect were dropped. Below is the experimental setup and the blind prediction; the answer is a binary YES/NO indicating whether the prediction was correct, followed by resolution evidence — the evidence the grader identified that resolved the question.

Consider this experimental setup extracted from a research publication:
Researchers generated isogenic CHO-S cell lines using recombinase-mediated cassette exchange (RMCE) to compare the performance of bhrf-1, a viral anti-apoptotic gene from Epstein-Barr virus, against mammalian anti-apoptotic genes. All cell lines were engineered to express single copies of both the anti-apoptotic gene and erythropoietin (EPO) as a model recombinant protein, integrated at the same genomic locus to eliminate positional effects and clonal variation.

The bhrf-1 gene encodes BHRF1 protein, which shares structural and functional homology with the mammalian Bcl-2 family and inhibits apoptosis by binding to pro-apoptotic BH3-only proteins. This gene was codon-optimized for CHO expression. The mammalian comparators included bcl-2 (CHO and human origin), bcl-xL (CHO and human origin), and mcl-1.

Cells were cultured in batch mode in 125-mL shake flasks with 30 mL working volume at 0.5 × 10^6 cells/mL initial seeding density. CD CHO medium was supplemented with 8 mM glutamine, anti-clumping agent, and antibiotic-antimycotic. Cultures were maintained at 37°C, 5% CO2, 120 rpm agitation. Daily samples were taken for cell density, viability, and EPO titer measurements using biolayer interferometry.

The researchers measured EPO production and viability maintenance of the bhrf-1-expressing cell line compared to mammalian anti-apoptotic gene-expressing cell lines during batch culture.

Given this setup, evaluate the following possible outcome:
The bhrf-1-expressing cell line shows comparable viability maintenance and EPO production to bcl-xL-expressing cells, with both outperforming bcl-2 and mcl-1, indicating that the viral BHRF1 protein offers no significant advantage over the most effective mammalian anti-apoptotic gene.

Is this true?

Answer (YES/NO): NO